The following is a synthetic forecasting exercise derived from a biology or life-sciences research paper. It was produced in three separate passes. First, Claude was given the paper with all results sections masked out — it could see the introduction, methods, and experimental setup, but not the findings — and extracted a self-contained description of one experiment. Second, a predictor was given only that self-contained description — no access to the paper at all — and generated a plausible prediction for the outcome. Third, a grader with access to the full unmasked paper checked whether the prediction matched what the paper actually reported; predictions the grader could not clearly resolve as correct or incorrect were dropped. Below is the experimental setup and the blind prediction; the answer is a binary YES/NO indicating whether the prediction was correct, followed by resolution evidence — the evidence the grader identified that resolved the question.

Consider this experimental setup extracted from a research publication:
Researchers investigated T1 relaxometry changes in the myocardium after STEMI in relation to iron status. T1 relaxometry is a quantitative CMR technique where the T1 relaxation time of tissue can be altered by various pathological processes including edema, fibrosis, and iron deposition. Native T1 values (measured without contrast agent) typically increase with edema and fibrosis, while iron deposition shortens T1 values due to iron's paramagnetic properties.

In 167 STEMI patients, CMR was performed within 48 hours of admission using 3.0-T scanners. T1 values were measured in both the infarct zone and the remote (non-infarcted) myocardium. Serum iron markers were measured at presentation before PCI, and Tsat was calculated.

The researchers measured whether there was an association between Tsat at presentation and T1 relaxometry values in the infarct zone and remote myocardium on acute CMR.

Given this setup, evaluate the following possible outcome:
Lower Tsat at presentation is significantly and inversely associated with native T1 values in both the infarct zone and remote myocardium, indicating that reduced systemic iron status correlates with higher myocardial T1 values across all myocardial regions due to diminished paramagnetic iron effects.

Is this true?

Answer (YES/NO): NO